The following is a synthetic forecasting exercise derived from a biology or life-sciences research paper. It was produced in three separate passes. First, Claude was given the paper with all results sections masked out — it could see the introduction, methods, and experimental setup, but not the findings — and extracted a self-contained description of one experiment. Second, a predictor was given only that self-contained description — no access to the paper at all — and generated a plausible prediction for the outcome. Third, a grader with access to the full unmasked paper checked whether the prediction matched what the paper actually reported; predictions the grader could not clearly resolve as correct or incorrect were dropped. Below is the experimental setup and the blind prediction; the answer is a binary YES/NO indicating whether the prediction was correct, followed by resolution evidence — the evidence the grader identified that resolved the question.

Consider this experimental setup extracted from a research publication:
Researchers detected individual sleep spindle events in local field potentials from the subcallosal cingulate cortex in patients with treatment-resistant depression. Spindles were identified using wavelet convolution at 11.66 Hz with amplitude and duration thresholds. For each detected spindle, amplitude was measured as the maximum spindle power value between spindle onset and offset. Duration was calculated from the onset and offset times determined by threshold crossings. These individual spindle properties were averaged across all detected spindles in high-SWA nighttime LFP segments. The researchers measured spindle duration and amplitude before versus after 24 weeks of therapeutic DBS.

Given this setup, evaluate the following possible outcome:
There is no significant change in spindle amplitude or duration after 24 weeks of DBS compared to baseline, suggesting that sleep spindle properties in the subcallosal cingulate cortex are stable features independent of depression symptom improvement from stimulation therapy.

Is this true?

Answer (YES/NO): YES